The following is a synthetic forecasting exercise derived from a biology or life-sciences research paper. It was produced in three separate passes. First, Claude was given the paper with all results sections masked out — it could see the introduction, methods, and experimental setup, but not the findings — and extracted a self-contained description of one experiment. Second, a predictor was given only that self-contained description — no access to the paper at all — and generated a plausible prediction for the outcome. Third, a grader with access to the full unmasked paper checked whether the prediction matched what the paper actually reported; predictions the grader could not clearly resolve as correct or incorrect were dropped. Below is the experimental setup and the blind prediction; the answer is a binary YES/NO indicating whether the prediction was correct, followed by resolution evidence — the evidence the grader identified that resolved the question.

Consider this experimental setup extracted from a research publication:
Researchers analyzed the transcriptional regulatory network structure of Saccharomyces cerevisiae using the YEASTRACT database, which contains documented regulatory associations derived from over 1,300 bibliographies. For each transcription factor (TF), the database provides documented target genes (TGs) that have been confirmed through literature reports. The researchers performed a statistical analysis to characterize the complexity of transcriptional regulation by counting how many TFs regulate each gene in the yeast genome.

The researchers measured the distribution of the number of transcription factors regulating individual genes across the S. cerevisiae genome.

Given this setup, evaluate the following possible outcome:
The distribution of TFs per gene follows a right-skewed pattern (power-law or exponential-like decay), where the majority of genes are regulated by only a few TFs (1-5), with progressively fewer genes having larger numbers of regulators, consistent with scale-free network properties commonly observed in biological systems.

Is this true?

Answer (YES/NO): NO